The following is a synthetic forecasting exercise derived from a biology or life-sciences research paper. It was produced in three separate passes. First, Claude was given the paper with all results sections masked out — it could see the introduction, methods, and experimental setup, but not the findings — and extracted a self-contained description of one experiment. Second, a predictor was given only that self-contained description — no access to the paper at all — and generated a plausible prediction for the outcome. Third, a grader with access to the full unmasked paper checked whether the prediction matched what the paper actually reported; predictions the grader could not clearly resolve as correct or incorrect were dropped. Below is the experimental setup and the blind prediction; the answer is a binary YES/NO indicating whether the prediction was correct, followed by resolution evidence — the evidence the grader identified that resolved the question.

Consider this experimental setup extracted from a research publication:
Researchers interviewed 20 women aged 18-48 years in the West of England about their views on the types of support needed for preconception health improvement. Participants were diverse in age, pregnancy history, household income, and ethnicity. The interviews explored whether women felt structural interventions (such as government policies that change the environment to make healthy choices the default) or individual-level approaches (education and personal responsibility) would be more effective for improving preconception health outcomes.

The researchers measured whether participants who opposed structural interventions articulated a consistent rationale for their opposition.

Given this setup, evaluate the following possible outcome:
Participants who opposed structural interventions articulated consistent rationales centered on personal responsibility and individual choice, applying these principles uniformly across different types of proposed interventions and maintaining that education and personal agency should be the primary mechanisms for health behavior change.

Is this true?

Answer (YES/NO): NO